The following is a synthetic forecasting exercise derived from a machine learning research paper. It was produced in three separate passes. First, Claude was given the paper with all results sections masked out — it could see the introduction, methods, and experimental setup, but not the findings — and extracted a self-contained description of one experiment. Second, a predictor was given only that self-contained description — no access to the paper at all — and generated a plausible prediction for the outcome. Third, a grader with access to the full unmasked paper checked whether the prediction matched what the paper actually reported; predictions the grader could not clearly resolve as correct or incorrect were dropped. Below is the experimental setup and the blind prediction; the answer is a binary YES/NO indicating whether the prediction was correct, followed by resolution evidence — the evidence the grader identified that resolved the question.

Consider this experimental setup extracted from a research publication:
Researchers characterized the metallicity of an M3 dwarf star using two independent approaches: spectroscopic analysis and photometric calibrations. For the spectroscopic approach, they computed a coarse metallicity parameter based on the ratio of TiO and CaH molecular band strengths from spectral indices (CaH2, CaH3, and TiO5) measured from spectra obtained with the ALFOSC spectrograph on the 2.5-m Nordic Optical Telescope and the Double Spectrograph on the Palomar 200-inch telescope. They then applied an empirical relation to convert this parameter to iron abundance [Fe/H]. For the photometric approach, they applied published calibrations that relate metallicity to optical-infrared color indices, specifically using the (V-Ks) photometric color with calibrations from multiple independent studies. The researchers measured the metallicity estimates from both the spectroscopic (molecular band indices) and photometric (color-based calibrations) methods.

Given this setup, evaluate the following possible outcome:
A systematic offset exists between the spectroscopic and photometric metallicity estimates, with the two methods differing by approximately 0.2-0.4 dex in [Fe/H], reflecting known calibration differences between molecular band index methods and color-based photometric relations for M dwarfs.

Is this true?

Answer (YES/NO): NO